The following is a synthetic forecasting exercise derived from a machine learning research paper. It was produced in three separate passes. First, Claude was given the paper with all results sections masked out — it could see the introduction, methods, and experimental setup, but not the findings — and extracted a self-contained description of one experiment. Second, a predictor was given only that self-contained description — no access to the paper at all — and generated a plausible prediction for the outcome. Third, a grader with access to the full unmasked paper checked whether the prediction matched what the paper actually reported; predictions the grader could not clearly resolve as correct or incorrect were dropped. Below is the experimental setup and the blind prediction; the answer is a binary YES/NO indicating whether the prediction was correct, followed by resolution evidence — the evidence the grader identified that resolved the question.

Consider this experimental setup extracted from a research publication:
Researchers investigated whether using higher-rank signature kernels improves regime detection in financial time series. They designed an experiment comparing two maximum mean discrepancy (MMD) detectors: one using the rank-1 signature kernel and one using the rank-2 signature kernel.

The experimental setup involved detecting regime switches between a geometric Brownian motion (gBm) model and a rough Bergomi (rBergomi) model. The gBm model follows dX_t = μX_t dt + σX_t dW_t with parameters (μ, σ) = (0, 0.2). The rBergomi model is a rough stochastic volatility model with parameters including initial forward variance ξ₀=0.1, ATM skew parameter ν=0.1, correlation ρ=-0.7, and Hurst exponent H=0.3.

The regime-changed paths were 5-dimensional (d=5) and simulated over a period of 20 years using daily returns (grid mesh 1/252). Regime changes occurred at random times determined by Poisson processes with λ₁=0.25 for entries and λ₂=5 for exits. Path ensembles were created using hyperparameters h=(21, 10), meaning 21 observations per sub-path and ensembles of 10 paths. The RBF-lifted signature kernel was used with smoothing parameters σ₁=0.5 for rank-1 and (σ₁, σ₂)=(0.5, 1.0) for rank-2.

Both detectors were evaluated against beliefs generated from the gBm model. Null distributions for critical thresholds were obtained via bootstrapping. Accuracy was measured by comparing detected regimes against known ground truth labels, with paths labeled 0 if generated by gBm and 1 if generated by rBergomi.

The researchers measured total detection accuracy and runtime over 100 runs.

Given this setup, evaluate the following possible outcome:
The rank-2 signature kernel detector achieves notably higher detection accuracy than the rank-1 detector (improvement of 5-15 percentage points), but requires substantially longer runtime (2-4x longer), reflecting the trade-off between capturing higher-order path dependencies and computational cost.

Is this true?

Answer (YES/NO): NO